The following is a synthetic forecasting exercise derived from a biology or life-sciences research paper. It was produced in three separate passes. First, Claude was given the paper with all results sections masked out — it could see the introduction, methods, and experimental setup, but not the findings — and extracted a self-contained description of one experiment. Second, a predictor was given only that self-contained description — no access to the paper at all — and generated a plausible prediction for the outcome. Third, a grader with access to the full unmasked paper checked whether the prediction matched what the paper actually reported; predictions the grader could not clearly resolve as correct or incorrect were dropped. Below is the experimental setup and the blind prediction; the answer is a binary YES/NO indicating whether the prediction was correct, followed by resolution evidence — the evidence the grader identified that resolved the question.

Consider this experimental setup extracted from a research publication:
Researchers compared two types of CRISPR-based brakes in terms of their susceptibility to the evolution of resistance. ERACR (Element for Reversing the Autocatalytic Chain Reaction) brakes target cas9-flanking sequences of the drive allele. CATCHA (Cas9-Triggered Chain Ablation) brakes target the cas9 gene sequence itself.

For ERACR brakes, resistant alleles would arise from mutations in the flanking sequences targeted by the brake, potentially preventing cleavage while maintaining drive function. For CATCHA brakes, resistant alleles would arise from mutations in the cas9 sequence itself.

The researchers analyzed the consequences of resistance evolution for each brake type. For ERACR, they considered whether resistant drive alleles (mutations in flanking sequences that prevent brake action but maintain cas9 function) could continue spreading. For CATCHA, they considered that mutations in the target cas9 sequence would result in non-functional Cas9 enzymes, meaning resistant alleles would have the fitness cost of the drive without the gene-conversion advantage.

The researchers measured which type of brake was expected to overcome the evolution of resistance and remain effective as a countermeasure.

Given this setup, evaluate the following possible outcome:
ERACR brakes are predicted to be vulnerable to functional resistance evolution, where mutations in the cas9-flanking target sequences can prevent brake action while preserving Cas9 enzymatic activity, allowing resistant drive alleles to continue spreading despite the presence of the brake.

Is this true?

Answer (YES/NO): YES